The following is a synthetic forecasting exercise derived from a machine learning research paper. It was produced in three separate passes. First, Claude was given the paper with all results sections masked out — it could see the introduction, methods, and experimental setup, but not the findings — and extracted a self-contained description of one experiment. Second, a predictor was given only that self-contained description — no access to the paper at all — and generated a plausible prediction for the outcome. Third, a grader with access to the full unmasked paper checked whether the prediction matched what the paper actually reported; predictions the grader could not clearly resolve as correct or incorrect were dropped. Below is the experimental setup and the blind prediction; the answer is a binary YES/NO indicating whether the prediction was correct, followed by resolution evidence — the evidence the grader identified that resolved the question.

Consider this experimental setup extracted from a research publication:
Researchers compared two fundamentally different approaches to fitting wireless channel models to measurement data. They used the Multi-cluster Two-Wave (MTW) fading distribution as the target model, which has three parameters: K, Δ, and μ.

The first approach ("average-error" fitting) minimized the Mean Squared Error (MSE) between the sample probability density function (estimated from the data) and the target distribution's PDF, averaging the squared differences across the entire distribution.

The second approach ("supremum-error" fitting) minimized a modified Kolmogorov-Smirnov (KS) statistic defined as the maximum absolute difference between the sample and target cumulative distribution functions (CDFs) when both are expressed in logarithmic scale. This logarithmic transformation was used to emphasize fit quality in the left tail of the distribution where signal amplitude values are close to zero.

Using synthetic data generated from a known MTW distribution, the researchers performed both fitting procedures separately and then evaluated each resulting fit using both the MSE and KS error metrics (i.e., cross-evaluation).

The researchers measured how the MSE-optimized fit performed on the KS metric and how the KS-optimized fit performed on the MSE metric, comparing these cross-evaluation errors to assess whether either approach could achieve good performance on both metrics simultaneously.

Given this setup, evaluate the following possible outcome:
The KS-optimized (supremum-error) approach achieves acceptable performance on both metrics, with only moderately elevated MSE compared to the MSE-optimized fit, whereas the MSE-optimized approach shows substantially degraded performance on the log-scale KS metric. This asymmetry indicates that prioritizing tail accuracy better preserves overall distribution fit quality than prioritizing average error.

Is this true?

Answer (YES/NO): NO